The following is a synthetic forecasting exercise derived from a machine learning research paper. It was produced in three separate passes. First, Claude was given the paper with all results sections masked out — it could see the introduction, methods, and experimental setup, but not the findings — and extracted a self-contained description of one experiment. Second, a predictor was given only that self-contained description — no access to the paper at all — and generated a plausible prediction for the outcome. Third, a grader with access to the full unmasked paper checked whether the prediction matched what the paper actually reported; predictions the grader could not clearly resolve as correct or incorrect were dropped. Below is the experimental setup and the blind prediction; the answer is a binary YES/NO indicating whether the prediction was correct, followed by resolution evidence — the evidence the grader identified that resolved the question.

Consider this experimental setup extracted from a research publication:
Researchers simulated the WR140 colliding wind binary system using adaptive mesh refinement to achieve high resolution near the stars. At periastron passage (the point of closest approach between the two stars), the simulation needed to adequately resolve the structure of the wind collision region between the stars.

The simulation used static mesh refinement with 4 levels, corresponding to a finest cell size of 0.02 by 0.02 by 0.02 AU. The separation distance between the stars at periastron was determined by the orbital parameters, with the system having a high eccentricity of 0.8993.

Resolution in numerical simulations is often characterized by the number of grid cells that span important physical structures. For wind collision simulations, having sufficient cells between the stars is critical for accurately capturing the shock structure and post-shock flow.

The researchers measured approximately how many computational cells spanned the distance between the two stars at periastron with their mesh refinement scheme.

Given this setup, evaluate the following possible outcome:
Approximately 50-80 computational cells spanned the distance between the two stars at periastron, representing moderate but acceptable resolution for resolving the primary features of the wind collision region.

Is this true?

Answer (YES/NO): YES